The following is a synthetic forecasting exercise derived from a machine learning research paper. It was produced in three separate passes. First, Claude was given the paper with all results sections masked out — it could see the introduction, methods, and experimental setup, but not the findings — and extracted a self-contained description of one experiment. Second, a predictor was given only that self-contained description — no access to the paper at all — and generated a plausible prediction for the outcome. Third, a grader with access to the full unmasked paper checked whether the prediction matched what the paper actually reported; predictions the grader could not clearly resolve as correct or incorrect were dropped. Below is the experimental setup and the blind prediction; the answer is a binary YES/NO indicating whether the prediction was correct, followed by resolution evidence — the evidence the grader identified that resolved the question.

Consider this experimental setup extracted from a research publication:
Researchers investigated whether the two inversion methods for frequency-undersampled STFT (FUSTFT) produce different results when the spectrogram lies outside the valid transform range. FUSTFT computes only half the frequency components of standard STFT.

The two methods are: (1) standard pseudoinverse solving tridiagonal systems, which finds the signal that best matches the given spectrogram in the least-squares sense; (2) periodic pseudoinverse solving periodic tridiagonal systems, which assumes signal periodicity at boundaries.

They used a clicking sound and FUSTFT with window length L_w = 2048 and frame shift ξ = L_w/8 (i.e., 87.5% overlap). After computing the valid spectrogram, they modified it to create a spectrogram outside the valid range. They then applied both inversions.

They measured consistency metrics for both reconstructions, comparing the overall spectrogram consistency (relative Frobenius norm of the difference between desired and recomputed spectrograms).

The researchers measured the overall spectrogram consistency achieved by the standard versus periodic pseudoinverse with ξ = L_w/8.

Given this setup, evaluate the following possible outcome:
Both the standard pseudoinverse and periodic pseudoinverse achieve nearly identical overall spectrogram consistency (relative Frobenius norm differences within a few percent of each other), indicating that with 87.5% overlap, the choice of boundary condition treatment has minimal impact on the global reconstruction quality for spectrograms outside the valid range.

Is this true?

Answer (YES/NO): YES